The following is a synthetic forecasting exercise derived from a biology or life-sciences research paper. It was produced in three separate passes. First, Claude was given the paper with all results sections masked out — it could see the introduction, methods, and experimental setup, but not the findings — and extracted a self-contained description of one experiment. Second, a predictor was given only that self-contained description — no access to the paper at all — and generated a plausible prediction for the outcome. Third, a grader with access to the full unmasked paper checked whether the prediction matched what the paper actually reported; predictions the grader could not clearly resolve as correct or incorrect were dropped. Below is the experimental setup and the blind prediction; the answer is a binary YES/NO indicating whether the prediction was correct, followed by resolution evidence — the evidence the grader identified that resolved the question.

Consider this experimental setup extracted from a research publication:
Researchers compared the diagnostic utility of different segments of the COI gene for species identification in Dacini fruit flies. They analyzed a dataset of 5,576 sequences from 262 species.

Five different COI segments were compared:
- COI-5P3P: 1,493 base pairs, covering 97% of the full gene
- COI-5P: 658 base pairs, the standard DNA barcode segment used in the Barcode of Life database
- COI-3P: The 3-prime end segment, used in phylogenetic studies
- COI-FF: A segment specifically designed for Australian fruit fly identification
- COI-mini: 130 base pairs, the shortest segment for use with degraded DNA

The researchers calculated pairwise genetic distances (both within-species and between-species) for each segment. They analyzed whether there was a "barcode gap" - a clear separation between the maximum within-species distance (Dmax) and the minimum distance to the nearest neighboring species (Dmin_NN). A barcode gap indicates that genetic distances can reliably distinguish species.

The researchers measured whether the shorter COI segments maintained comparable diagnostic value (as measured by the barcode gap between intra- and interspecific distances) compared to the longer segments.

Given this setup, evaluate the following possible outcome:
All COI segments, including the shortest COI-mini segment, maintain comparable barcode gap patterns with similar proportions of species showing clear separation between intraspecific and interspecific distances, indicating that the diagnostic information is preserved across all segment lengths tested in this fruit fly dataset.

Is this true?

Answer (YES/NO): NO